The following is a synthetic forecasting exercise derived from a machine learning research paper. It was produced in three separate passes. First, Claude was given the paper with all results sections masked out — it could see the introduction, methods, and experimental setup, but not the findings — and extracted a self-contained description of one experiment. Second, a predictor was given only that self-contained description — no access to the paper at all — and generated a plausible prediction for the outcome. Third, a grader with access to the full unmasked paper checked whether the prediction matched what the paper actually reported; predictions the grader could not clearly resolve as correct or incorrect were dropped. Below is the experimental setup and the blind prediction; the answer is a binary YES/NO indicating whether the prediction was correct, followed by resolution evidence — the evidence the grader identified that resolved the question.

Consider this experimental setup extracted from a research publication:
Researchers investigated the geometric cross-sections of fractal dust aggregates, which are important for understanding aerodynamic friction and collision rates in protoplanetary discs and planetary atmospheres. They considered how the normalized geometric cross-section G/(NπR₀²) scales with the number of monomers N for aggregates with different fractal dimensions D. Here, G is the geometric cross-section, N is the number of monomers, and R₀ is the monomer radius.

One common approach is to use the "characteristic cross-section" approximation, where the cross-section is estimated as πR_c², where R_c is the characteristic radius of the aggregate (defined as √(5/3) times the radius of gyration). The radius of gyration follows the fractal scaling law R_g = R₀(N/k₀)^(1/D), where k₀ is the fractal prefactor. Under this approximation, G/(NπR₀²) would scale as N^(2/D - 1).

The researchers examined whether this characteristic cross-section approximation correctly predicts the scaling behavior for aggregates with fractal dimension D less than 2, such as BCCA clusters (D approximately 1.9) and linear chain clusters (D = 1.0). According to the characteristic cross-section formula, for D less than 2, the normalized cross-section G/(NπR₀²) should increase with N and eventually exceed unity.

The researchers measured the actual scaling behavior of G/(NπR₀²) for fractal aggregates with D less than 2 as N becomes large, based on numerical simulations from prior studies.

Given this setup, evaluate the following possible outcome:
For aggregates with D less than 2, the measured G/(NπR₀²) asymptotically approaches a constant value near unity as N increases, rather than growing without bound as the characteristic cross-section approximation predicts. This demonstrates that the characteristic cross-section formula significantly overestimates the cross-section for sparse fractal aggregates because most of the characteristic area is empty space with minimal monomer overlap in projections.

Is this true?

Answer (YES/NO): NO